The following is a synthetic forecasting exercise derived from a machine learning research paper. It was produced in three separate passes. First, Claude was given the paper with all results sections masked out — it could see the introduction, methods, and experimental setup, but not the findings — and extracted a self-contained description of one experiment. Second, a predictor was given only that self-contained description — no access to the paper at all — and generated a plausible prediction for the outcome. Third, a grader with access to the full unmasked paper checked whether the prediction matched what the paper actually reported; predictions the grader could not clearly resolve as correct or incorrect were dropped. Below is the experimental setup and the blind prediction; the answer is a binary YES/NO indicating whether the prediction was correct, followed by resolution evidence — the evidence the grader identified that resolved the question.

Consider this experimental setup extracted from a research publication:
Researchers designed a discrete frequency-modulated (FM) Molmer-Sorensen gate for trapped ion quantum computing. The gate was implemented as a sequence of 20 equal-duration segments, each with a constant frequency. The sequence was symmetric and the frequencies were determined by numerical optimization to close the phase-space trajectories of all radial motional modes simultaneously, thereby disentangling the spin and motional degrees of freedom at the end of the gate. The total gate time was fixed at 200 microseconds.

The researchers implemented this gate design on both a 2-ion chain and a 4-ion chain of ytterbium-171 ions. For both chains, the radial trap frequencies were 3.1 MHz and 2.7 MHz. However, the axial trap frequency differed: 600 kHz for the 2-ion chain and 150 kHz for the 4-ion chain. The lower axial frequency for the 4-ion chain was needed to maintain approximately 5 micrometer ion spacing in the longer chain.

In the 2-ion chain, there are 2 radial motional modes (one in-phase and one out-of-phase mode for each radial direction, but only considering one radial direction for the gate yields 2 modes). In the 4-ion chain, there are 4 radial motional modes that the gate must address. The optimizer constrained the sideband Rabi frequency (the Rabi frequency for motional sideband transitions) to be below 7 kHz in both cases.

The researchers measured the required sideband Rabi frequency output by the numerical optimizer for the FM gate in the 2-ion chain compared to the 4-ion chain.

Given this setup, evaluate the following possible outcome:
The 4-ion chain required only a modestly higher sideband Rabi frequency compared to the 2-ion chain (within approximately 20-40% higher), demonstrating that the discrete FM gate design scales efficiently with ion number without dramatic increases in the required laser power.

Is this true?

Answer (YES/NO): NO